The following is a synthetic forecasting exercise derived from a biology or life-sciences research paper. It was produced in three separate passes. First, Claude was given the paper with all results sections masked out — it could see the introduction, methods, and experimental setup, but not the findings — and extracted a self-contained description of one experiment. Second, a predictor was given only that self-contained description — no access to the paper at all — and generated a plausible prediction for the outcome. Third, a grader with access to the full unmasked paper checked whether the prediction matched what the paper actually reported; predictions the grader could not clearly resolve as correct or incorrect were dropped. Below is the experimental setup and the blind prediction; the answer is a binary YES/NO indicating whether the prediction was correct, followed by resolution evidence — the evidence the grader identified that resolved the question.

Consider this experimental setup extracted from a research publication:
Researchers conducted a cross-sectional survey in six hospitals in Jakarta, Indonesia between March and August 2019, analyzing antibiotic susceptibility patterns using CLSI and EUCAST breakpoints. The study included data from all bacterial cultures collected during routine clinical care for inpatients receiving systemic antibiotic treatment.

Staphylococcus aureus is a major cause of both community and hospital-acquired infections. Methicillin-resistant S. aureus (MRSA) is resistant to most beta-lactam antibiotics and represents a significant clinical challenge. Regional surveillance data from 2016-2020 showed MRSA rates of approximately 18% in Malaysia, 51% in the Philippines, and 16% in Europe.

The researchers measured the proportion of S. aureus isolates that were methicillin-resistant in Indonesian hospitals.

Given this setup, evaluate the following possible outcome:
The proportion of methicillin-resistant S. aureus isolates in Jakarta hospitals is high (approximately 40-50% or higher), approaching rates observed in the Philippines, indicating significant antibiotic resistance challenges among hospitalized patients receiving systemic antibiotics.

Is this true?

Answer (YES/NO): NO